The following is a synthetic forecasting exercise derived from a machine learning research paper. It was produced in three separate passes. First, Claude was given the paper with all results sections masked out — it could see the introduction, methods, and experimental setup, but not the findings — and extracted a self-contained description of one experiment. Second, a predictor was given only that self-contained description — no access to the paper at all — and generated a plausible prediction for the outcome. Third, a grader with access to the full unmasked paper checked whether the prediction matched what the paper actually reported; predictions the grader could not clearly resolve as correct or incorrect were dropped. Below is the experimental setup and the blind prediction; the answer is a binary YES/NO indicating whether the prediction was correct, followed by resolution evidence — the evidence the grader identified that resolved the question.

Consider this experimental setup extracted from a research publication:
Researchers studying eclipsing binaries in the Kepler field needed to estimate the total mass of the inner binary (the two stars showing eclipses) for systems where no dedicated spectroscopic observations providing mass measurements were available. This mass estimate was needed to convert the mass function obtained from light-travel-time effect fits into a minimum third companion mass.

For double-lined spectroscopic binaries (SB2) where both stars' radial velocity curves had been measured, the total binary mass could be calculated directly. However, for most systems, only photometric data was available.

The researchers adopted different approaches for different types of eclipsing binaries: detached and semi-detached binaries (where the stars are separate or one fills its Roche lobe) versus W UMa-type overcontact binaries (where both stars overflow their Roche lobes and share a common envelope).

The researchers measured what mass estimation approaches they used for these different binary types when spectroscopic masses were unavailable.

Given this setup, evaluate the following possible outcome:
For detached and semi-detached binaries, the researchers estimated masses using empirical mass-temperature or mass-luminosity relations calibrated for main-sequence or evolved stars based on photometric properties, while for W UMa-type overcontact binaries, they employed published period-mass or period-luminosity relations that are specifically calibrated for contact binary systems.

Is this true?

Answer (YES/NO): NO